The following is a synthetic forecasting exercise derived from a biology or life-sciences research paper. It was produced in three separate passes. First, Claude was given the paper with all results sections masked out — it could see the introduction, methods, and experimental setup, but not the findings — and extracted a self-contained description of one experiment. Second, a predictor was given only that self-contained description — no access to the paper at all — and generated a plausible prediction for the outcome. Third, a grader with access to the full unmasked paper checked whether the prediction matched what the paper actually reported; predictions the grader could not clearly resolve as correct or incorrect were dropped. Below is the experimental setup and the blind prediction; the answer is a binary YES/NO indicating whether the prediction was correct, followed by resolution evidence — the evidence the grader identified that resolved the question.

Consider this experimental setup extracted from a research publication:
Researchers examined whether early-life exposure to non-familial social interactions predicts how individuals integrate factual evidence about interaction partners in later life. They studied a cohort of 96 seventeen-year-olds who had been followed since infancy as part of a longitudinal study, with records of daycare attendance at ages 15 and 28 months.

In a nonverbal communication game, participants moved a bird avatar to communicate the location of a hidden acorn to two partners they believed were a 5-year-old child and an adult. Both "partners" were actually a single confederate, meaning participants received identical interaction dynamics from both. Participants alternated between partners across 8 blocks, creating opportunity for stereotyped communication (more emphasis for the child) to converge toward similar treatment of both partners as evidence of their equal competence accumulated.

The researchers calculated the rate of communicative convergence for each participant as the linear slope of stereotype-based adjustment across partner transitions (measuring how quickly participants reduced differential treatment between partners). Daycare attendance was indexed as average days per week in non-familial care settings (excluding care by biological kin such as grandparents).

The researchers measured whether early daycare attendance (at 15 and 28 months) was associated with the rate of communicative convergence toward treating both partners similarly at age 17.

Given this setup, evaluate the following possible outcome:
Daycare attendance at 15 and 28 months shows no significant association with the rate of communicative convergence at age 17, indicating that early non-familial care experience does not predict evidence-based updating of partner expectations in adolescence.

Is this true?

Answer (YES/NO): NO